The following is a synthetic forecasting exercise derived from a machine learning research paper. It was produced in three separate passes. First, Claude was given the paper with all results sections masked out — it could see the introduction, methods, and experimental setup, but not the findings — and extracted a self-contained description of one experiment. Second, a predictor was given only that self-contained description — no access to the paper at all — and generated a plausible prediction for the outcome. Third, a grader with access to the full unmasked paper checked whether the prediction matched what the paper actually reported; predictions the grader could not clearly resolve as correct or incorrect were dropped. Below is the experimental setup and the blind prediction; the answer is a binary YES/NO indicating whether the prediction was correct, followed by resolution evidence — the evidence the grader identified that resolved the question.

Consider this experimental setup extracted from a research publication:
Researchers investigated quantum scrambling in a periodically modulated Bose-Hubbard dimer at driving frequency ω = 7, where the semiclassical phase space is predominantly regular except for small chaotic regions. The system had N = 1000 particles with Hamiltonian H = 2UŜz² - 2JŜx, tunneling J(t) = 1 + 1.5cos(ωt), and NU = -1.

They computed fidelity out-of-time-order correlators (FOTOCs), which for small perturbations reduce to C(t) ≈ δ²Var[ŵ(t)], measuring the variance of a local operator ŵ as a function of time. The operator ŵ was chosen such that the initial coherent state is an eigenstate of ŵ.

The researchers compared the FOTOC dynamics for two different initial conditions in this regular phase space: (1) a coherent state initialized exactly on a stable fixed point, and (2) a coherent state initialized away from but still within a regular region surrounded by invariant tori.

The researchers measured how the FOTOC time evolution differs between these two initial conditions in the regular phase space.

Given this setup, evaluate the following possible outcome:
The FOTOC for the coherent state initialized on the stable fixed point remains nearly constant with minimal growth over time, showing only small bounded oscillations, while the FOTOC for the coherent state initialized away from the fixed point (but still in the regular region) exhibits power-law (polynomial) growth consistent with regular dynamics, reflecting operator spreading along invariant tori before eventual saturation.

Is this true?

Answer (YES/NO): NO